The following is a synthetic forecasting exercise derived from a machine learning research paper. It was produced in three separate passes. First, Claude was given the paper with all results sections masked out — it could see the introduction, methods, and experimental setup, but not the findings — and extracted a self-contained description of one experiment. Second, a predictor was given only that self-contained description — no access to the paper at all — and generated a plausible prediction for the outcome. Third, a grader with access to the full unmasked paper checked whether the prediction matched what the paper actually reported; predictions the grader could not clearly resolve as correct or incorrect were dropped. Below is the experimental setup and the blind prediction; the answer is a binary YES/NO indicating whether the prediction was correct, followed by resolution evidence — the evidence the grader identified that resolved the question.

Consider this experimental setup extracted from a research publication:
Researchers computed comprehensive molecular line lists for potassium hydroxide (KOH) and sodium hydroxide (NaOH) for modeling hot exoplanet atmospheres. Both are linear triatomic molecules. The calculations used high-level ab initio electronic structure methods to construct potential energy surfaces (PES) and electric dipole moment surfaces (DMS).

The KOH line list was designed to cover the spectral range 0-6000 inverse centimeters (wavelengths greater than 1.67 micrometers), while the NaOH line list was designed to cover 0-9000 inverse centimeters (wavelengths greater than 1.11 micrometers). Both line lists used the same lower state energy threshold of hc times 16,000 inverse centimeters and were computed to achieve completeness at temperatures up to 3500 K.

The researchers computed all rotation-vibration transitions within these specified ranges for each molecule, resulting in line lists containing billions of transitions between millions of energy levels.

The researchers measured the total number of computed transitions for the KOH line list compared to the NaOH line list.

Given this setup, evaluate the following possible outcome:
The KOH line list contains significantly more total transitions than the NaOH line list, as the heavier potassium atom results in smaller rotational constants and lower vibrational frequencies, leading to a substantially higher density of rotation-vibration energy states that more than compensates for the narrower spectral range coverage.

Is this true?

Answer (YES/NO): NO